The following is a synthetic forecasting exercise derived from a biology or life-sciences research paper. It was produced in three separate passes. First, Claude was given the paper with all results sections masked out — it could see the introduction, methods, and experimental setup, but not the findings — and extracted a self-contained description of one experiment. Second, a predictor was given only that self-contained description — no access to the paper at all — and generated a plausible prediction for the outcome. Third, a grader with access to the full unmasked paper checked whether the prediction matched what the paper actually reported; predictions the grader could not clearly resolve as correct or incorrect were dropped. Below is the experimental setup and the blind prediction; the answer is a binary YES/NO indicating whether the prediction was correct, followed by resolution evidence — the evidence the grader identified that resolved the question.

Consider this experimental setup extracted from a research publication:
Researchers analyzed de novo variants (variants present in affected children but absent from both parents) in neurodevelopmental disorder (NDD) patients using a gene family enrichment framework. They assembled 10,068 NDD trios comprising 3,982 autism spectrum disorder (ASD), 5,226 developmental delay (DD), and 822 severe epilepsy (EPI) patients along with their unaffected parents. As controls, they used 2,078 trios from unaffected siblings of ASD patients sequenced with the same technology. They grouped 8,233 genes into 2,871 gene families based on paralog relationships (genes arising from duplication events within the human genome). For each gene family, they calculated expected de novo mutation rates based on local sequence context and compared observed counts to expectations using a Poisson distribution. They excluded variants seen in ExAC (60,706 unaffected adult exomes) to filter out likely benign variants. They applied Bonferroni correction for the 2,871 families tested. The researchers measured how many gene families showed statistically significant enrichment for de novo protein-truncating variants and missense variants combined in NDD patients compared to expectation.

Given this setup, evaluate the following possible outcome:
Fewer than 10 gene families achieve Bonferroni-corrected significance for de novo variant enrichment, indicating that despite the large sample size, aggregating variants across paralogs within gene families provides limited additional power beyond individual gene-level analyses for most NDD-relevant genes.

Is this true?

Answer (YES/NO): NO